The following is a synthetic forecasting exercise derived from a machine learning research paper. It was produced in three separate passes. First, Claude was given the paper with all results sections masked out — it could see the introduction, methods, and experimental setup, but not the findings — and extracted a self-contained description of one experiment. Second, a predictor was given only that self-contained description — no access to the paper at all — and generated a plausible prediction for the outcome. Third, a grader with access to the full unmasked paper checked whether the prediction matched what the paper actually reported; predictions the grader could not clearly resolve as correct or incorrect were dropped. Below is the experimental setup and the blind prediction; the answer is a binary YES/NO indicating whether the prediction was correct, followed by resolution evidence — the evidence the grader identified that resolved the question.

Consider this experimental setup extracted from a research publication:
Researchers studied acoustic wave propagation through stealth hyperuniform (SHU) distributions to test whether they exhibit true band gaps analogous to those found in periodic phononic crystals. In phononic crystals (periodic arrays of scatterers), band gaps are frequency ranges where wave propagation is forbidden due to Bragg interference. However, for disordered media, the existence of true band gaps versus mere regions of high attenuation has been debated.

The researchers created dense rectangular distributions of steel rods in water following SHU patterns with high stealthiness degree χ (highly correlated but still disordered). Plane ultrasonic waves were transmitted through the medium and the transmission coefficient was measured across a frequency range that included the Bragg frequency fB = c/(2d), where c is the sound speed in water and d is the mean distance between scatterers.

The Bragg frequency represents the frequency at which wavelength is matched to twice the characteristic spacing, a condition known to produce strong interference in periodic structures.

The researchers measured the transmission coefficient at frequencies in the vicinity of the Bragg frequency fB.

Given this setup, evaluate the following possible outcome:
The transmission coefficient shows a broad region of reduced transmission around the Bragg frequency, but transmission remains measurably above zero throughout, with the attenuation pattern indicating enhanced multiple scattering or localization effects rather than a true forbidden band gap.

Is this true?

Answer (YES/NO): NO